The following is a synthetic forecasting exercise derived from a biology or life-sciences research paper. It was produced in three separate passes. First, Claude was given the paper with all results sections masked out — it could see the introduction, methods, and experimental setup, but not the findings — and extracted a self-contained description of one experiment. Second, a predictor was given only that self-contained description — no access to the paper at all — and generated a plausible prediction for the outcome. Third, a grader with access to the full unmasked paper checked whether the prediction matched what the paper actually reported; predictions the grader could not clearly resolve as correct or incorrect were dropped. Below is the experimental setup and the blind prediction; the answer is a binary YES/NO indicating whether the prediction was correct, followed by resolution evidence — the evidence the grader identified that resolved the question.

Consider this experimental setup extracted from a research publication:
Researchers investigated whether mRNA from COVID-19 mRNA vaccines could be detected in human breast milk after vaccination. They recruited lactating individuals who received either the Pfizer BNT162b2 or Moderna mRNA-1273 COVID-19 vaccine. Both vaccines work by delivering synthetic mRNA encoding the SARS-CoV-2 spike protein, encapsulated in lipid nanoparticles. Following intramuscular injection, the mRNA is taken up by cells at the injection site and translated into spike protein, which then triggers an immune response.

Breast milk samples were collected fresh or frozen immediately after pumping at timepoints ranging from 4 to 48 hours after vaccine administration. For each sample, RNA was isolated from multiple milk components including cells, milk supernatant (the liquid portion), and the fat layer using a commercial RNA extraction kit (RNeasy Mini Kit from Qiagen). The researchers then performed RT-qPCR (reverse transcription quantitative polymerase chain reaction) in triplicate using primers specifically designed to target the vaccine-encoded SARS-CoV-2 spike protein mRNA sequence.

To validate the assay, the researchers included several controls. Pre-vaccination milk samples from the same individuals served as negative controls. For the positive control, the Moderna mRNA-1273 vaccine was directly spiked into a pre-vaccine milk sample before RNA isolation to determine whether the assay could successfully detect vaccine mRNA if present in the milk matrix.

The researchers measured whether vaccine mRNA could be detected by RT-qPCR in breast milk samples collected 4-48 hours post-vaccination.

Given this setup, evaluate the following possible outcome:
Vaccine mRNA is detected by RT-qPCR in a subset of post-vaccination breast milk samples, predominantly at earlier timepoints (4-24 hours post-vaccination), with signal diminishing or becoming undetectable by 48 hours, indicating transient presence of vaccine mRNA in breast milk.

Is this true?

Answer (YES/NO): NO